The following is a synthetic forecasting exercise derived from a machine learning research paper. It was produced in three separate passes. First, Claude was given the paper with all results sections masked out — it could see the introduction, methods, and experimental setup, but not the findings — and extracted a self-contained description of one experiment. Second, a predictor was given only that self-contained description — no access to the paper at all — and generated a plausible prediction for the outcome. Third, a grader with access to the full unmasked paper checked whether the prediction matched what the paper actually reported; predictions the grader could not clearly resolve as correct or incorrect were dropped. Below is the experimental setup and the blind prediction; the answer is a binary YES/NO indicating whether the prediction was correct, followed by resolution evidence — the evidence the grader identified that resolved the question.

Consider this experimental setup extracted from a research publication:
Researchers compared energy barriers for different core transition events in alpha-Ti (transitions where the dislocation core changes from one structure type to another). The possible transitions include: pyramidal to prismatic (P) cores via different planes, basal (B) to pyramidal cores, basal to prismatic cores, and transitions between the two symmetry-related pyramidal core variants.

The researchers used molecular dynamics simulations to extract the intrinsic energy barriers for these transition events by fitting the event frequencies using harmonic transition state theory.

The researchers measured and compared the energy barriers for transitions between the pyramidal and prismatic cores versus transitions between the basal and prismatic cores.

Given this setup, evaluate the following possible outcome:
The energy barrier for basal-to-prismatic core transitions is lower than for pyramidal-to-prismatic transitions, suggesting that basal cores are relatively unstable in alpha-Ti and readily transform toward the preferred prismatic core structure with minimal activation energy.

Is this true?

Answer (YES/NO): NO